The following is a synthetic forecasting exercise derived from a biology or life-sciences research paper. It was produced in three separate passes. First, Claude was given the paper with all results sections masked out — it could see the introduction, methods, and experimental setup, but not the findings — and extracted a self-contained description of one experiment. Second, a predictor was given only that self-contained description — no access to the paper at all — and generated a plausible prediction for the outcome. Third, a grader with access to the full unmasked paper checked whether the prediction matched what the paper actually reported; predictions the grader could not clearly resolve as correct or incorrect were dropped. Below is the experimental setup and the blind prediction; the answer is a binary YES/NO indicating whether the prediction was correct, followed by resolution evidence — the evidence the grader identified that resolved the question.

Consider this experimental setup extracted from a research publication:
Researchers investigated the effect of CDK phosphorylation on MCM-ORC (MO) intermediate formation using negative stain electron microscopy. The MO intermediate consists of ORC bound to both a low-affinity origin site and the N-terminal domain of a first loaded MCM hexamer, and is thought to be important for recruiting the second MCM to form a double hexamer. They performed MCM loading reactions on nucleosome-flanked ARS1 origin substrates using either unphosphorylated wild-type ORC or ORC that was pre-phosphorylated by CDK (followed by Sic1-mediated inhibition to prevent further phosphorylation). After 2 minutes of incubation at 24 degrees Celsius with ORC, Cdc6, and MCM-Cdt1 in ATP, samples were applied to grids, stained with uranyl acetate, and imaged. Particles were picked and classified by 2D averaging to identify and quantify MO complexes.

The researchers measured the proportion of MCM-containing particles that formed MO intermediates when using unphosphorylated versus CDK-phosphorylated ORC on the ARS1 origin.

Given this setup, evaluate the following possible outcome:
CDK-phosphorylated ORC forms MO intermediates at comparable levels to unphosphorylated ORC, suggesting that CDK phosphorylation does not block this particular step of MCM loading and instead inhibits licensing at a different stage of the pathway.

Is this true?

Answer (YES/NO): NO